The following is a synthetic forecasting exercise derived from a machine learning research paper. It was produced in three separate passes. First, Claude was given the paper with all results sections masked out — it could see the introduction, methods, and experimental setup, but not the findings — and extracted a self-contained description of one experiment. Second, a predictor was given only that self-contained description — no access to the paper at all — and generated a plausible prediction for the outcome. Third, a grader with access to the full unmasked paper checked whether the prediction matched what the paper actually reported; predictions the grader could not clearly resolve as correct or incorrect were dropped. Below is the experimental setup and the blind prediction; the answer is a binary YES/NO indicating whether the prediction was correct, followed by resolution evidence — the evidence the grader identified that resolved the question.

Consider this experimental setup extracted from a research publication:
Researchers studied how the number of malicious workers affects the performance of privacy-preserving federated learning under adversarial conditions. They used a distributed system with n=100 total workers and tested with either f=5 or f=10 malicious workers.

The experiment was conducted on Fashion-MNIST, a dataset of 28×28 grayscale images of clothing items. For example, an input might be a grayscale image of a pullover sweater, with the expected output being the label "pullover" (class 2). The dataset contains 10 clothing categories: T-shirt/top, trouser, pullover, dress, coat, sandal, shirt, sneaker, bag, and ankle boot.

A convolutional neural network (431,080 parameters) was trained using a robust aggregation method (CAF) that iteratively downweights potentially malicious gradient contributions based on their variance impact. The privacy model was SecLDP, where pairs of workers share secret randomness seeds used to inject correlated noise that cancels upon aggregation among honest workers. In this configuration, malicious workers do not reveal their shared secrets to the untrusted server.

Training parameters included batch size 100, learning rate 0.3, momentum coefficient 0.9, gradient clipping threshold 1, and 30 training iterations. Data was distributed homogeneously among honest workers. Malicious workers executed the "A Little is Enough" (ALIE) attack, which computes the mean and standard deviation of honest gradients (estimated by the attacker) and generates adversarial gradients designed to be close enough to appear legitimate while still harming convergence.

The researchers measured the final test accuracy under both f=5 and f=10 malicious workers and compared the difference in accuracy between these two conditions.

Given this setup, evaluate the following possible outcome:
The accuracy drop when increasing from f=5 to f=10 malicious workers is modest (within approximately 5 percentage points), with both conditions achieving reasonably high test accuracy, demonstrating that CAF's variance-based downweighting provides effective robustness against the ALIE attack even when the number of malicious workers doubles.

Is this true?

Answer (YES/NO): YES